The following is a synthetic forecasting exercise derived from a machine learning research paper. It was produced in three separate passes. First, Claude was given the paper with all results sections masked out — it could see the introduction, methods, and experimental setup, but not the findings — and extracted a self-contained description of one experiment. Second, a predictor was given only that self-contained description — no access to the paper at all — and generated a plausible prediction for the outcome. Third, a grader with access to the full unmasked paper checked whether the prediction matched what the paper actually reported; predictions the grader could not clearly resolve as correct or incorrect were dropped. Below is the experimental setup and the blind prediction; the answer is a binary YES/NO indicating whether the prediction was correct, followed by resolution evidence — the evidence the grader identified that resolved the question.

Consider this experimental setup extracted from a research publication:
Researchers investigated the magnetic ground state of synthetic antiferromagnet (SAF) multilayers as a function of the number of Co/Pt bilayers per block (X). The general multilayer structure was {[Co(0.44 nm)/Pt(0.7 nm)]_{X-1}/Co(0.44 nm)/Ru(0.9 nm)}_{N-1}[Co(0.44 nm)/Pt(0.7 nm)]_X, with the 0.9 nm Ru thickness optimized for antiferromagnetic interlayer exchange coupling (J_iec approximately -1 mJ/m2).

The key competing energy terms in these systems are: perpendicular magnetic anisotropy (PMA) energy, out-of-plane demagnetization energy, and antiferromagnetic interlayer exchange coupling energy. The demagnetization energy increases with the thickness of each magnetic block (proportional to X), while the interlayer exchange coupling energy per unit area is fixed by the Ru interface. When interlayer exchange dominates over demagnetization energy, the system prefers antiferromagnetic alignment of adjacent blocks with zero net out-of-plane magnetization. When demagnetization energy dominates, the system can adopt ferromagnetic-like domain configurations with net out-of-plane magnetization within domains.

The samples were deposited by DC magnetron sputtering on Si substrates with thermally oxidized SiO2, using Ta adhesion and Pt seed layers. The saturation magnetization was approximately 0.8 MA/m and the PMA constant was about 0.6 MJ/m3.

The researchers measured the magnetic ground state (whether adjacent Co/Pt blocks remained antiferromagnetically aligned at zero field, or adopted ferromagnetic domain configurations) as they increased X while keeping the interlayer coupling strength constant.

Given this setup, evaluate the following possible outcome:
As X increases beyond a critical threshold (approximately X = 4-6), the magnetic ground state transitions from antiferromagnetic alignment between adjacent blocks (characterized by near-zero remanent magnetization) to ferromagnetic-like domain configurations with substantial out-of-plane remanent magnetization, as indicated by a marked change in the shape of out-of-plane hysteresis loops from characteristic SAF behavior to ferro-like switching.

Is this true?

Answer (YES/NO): NO